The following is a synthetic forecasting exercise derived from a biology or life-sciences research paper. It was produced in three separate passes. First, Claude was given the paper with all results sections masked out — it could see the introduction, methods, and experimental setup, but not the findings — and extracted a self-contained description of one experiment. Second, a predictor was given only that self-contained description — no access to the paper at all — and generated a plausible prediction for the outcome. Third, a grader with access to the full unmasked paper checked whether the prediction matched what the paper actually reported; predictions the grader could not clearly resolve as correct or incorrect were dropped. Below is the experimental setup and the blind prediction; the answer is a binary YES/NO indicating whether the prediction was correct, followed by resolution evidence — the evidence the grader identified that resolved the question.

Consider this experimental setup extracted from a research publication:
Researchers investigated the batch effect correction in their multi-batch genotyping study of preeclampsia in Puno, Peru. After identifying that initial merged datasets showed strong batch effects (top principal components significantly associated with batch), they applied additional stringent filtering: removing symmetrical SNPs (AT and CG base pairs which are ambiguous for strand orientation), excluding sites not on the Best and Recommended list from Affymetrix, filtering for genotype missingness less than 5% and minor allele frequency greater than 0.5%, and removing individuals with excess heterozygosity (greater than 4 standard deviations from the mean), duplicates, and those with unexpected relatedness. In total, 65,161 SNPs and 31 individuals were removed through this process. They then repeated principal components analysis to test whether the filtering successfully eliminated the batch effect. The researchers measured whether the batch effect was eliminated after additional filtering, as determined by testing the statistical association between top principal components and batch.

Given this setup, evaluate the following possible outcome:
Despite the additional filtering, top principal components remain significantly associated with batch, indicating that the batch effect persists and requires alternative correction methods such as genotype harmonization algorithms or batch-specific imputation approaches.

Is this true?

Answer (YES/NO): NO